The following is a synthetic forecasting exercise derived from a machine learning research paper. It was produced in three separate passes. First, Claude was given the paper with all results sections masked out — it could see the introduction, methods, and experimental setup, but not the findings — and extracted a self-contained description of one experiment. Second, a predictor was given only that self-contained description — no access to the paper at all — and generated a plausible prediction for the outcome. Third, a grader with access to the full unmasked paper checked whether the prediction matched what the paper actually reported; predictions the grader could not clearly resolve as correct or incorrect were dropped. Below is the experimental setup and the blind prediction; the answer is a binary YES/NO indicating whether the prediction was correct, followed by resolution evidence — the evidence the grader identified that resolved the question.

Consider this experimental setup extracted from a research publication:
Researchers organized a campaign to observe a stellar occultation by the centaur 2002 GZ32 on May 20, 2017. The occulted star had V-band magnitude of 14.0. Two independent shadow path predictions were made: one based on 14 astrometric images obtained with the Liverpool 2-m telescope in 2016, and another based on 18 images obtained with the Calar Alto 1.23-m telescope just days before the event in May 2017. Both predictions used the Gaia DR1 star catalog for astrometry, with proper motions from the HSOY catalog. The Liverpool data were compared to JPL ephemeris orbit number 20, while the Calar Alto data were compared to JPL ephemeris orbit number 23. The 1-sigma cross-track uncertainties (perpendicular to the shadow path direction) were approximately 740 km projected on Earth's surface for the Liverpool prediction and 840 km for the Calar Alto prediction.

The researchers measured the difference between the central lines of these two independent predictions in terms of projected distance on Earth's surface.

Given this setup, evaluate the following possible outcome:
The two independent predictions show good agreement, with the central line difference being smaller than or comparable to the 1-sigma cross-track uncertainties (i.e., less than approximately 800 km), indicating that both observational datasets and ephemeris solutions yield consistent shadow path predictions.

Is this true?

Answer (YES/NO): YES